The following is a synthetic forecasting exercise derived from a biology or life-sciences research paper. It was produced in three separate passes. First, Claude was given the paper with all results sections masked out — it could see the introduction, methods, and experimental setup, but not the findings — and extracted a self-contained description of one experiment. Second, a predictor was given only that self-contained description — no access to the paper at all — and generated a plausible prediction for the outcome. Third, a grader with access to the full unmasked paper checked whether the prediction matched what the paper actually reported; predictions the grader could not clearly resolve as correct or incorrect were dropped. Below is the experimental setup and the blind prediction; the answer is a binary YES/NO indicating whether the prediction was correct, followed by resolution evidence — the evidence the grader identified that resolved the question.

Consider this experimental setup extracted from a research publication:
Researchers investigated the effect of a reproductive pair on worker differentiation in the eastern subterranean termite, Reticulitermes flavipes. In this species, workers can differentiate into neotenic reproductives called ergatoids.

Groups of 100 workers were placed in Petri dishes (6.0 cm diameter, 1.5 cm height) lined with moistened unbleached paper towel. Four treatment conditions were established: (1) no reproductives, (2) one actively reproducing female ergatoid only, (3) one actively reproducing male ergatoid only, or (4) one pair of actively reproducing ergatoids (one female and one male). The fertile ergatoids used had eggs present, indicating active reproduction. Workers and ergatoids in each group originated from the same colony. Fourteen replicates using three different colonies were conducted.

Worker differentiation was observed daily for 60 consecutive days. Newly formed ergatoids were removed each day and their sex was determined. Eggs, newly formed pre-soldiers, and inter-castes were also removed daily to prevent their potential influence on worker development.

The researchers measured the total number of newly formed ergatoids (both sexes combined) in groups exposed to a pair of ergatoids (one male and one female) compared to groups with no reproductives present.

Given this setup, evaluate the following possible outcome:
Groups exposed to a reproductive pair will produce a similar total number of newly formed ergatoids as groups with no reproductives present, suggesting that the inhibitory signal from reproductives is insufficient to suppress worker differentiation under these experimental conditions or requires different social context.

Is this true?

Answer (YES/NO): NO